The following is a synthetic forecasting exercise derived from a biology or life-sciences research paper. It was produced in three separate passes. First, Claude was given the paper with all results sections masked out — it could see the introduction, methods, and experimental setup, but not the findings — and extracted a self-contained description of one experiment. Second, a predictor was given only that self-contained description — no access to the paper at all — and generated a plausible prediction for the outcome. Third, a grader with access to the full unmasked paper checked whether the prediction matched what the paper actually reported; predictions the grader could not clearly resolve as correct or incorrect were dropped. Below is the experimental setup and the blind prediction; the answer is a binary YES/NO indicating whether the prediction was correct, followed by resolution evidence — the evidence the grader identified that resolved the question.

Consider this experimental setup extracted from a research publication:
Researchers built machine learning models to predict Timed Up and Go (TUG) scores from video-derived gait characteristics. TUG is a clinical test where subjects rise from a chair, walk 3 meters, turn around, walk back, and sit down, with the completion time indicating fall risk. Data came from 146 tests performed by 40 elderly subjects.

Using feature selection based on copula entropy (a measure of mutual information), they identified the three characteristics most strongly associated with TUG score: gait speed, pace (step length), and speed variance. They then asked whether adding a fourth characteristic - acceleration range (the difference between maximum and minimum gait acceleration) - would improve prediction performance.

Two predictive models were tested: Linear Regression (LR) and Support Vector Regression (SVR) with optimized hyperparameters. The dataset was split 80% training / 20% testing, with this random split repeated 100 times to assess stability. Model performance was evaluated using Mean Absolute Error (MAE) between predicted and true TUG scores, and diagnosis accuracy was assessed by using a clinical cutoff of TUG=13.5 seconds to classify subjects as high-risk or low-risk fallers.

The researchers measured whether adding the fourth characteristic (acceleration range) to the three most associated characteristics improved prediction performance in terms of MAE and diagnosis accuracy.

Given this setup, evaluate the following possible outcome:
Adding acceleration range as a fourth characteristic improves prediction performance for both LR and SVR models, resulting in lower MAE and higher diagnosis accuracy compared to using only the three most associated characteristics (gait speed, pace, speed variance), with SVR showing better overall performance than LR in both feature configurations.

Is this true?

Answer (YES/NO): NO